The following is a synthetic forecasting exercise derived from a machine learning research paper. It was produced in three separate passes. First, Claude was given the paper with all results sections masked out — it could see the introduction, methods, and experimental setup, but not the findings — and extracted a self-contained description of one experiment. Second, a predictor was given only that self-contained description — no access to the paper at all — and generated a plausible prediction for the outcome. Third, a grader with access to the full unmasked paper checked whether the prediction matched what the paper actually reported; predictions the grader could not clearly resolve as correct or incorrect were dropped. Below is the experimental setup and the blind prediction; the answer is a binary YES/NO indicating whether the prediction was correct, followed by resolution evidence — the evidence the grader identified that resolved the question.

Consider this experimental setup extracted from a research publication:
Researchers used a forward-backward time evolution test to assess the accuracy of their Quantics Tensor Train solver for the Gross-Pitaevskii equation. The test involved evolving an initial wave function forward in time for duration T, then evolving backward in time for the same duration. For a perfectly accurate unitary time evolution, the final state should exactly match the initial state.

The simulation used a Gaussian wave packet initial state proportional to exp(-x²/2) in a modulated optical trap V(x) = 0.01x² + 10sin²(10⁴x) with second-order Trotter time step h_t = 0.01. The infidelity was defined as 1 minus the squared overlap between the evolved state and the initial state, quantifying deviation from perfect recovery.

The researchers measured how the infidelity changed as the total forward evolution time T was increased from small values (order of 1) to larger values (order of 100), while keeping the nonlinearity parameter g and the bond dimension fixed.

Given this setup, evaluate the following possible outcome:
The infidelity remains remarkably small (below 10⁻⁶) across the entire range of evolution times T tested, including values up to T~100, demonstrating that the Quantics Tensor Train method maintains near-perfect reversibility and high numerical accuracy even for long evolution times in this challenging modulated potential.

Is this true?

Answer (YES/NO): NO